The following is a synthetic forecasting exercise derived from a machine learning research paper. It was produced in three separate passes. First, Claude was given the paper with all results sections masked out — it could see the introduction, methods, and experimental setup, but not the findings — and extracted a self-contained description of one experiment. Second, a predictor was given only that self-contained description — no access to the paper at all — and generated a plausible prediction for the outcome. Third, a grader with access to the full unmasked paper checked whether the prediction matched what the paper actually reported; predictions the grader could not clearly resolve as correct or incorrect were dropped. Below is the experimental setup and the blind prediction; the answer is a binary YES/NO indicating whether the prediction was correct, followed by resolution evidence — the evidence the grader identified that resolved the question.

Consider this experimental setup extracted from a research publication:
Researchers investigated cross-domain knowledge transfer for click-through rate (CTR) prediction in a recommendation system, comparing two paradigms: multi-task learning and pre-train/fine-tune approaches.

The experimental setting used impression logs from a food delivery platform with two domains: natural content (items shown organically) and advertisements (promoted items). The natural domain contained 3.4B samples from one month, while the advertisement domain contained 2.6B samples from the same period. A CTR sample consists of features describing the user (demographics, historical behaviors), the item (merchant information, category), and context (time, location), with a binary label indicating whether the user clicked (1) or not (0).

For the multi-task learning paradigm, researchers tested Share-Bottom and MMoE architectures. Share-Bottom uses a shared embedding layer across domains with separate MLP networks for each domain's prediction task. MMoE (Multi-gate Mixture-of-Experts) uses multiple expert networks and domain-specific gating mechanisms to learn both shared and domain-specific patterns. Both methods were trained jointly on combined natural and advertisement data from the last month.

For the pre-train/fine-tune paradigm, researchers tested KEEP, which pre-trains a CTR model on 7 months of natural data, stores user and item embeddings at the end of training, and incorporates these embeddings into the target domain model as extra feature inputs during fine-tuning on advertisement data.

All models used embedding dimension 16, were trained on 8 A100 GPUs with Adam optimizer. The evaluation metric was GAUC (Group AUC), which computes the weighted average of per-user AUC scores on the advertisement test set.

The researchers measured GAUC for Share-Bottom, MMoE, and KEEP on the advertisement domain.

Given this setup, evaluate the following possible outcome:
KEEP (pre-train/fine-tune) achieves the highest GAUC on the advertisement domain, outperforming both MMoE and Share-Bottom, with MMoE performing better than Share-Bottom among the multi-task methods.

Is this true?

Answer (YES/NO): YES